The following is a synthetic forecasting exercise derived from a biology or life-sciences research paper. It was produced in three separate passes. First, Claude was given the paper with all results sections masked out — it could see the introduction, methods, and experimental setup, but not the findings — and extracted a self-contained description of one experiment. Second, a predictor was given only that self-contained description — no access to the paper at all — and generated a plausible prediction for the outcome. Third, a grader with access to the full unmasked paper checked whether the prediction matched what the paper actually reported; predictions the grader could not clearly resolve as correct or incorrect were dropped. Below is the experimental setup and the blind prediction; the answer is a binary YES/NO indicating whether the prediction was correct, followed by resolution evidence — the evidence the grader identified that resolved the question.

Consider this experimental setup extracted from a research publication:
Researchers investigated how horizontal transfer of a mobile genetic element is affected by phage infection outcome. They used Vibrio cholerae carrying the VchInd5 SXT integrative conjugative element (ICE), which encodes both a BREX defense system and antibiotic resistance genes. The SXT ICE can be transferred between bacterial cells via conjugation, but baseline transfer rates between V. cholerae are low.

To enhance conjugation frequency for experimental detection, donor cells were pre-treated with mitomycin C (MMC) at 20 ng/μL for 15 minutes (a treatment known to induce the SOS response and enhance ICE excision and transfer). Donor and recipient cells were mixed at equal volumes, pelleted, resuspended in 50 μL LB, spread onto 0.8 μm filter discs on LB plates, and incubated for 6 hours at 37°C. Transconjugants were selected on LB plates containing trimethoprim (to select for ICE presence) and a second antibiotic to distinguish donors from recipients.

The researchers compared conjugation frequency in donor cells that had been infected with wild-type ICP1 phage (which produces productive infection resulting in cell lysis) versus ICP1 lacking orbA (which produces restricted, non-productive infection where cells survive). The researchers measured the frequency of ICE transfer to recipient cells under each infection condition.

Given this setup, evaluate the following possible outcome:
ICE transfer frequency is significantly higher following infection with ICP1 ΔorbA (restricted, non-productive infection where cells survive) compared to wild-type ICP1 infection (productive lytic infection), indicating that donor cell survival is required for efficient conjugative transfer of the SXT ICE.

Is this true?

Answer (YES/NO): NO